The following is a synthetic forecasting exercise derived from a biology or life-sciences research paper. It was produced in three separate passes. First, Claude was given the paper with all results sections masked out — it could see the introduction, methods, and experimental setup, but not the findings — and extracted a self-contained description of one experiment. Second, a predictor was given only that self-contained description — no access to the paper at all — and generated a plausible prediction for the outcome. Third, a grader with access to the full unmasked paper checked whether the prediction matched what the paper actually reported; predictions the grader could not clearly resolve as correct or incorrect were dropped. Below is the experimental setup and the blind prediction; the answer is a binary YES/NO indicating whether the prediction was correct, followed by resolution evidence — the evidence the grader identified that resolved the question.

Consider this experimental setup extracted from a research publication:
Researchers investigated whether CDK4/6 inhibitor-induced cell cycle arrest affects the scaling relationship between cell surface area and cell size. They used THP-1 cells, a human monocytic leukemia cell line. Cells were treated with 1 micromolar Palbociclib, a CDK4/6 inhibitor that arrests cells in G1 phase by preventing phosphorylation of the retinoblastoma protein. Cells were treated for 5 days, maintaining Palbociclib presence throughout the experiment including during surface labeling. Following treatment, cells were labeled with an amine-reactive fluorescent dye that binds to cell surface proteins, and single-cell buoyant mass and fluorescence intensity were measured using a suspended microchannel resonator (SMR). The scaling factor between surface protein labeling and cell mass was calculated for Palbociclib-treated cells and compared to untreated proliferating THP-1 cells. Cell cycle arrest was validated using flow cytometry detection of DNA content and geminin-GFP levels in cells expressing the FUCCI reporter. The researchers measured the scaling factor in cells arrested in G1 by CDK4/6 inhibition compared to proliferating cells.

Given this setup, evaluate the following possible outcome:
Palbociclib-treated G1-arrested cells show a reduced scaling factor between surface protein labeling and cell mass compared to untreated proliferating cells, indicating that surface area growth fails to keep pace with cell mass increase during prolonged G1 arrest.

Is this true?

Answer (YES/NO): YES